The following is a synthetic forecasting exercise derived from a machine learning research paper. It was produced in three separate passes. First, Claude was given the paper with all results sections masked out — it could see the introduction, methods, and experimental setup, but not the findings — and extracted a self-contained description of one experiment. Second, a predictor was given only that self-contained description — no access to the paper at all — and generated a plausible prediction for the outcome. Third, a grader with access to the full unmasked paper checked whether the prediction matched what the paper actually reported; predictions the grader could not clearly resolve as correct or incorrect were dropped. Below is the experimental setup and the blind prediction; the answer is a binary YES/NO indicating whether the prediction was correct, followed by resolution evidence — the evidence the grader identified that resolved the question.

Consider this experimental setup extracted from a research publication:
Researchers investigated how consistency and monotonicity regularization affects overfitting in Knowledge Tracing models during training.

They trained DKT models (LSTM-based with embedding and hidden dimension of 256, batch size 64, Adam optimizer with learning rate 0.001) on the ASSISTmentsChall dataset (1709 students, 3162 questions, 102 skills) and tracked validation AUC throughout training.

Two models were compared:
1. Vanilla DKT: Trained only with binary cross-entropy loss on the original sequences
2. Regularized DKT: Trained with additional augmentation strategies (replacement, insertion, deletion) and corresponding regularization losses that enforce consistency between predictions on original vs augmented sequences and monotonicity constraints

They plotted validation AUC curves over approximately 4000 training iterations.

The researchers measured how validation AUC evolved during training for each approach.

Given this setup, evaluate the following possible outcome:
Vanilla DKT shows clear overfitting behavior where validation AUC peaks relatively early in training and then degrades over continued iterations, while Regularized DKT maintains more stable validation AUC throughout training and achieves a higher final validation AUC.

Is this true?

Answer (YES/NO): YES